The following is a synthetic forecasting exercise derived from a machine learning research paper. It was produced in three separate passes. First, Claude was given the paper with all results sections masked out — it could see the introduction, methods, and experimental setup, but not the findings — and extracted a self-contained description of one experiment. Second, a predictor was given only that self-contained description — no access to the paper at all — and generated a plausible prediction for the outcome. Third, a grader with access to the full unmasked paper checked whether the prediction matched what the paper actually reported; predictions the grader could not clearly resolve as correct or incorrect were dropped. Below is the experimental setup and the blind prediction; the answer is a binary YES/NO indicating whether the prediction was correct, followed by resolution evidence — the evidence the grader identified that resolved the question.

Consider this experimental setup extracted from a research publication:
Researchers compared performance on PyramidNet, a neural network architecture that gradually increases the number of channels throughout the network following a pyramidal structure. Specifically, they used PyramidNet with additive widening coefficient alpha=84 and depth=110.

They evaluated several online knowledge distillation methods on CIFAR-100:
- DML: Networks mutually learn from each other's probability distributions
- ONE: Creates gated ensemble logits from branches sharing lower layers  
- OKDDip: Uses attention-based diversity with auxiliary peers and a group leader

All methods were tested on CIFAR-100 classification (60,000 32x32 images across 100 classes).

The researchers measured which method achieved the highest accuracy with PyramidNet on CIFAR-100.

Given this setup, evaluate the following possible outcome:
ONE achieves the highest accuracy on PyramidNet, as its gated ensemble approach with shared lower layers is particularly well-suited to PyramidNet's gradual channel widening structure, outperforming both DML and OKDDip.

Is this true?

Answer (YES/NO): YES